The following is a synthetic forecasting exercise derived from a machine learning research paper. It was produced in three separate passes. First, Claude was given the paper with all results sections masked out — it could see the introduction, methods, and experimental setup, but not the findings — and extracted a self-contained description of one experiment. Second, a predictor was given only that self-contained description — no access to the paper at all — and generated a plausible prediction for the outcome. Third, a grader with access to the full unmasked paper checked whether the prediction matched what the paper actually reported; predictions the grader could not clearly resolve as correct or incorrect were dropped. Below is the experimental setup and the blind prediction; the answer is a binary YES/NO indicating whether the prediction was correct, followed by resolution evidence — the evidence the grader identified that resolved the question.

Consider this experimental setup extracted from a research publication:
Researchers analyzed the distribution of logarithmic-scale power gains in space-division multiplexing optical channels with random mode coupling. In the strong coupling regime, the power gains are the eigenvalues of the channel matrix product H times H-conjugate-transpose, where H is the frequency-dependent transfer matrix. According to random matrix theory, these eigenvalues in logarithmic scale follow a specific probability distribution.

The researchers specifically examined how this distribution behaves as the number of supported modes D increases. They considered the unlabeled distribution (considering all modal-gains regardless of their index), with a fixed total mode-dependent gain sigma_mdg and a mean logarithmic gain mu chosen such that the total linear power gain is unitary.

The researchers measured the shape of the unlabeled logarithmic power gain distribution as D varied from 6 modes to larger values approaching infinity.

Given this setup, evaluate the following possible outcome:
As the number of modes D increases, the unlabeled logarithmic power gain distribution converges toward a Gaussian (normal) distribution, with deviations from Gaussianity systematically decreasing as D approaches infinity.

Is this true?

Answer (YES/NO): NO